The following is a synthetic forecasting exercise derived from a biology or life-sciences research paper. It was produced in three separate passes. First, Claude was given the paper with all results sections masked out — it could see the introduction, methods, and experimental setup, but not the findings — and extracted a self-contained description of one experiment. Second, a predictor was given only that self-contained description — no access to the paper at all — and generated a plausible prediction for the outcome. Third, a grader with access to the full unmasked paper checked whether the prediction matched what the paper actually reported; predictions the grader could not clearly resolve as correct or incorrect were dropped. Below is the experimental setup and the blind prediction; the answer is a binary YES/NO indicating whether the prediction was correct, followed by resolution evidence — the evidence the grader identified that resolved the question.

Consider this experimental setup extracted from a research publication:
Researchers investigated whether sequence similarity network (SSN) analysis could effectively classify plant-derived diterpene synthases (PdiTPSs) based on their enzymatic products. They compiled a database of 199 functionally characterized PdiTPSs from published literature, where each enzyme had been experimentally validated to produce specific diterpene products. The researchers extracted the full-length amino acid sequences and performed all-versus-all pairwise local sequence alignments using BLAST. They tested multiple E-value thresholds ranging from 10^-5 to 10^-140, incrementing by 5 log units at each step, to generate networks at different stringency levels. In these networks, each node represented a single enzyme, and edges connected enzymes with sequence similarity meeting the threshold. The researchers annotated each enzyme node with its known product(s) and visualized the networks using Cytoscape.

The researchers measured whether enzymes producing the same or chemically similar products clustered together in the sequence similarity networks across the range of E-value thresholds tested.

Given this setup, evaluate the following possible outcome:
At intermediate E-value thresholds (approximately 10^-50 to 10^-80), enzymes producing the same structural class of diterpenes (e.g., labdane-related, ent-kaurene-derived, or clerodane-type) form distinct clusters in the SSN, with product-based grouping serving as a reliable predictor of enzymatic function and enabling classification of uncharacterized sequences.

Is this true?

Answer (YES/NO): NO